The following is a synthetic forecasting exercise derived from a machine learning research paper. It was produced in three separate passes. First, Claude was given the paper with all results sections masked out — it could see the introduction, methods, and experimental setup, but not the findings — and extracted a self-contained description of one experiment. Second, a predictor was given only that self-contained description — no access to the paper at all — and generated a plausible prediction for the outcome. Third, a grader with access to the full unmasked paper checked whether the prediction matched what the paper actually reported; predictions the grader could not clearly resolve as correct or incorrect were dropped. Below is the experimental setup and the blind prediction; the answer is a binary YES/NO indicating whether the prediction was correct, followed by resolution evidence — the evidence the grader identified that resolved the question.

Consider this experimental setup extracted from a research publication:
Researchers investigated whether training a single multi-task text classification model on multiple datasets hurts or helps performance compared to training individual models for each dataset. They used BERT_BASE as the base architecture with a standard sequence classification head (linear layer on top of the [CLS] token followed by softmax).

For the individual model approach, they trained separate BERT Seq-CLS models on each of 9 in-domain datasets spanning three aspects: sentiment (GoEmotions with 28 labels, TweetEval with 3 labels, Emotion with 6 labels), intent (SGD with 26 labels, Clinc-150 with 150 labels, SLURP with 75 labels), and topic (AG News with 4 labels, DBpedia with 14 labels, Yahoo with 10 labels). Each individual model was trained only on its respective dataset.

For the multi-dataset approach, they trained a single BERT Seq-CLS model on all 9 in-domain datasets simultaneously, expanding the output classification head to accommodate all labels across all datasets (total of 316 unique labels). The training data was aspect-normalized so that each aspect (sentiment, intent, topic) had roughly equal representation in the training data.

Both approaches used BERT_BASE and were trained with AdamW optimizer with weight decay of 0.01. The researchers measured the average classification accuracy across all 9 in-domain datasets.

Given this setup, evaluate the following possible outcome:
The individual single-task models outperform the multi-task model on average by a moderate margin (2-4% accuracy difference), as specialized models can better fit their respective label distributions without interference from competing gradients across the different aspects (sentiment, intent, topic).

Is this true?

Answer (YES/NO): NO